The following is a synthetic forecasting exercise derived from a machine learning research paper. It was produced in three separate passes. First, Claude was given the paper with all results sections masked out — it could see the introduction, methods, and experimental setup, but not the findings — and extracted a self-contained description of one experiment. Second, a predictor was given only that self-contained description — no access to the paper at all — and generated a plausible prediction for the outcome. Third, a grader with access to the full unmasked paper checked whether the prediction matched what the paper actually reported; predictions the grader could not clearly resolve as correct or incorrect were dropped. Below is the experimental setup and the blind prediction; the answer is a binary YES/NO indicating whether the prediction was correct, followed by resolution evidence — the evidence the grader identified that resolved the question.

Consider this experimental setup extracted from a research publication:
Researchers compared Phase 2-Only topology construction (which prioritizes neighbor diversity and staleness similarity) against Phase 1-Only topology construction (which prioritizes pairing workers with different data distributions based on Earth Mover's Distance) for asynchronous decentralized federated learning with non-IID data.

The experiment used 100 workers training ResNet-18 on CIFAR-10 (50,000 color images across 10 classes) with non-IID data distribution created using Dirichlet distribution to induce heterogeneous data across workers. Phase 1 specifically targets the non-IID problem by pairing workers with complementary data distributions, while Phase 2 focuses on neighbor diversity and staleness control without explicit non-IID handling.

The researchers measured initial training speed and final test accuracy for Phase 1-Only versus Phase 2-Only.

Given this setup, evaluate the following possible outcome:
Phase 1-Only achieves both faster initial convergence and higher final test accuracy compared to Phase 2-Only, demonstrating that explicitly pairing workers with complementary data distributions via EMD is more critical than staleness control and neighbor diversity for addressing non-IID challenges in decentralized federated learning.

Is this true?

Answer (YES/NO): NO